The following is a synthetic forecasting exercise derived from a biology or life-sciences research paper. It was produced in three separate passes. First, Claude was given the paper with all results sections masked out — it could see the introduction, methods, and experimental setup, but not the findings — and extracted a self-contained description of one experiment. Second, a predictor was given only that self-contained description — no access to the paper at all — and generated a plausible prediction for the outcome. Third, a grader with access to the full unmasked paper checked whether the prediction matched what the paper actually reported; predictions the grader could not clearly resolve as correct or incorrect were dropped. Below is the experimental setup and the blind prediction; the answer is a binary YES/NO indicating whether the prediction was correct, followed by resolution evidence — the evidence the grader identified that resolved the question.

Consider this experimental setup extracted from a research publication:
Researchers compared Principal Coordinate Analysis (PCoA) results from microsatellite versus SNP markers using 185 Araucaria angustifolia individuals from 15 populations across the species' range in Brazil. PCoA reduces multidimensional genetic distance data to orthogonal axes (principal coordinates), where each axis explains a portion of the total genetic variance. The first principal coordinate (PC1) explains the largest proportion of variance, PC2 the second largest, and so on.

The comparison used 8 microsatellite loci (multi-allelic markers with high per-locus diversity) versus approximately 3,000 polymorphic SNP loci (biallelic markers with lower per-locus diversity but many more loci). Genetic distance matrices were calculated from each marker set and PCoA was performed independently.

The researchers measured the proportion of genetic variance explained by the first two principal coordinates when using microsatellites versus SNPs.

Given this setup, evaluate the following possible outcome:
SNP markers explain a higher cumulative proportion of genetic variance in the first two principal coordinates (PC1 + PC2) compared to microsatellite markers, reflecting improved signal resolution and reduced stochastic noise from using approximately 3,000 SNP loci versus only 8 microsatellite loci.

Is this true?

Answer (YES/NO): YES